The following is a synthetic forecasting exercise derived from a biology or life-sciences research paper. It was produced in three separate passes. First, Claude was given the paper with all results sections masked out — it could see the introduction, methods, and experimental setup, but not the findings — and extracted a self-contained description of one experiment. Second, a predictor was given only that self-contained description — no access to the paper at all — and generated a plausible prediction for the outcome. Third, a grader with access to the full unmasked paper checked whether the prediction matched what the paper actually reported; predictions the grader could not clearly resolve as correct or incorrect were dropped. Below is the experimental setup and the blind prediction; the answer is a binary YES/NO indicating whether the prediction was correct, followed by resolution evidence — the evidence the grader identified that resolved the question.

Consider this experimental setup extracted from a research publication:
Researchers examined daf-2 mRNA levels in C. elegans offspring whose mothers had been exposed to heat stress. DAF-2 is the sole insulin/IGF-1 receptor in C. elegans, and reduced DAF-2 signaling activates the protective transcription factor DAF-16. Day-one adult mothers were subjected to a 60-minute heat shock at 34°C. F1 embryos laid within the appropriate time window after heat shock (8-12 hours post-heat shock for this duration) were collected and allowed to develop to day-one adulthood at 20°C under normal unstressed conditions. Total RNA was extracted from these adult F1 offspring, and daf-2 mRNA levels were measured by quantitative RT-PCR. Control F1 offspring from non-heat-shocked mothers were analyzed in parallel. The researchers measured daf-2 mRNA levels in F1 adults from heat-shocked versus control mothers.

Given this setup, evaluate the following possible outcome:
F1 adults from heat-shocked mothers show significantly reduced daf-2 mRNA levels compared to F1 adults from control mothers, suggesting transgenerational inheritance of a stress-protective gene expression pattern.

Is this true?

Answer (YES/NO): YES